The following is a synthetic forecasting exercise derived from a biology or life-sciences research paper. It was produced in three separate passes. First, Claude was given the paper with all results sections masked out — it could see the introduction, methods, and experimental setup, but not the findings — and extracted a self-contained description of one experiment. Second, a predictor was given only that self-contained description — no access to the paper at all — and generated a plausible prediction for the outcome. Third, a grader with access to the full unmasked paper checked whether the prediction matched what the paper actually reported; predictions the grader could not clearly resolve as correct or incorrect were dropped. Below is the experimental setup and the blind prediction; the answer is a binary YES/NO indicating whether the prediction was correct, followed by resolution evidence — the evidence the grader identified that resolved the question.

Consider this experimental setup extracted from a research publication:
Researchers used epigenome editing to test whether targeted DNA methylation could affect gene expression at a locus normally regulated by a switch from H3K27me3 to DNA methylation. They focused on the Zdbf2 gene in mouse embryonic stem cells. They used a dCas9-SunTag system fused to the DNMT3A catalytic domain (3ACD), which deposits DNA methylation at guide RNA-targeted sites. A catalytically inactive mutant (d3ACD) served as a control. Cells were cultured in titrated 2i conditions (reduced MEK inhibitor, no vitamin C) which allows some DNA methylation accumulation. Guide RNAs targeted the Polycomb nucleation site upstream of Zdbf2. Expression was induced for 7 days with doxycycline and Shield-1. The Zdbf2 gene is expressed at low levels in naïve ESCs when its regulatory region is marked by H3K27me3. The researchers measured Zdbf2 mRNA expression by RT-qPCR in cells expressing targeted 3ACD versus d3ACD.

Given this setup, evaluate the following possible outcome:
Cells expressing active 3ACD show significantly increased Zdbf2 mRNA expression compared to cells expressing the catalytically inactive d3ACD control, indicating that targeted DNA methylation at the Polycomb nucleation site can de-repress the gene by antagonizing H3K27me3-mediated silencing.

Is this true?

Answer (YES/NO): NO